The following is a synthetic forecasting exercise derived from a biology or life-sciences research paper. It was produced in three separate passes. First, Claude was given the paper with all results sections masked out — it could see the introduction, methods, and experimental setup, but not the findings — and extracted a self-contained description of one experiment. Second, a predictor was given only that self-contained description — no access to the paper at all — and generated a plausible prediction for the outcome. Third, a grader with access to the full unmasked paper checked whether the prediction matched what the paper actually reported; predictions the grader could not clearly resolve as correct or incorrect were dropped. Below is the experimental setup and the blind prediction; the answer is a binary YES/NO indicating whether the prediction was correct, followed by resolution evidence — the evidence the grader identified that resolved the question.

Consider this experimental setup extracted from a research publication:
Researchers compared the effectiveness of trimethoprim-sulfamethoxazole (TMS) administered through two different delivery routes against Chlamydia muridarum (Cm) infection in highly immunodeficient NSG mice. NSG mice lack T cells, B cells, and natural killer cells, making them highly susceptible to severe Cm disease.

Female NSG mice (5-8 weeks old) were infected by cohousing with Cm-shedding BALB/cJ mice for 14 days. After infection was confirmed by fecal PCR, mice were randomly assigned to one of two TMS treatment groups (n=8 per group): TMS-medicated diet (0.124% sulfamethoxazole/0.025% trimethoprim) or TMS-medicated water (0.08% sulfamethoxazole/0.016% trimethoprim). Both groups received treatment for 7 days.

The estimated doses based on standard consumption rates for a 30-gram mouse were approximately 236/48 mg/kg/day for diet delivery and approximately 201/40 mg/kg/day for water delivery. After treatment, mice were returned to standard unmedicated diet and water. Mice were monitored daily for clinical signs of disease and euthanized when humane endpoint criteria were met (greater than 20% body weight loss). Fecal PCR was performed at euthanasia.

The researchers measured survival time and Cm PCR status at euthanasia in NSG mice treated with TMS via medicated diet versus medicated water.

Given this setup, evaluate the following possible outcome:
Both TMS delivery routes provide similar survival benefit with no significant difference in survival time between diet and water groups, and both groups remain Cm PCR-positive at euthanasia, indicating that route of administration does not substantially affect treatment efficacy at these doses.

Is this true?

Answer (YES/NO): NO